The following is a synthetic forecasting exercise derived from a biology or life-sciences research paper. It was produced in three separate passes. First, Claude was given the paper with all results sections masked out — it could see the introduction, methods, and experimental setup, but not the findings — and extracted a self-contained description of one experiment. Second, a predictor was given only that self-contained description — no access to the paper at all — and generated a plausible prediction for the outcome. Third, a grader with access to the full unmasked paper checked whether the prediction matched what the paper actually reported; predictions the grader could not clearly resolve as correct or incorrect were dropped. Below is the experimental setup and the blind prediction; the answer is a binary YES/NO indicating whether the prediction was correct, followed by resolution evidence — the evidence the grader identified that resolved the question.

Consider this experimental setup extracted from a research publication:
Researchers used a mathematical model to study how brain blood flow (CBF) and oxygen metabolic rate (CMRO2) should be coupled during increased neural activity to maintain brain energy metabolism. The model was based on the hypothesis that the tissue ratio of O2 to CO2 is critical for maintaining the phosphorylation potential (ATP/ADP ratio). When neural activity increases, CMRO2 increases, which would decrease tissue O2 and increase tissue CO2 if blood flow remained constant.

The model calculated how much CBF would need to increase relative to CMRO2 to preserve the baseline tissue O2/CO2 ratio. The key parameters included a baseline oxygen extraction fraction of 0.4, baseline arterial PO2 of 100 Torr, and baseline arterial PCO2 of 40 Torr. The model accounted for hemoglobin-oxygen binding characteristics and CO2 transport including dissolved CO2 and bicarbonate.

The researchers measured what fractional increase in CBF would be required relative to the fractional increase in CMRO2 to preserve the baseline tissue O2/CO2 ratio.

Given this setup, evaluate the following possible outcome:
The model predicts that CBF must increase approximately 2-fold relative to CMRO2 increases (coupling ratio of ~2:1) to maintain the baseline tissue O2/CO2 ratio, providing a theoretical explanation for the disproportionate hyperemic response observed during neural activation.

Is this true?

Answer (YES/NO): NO